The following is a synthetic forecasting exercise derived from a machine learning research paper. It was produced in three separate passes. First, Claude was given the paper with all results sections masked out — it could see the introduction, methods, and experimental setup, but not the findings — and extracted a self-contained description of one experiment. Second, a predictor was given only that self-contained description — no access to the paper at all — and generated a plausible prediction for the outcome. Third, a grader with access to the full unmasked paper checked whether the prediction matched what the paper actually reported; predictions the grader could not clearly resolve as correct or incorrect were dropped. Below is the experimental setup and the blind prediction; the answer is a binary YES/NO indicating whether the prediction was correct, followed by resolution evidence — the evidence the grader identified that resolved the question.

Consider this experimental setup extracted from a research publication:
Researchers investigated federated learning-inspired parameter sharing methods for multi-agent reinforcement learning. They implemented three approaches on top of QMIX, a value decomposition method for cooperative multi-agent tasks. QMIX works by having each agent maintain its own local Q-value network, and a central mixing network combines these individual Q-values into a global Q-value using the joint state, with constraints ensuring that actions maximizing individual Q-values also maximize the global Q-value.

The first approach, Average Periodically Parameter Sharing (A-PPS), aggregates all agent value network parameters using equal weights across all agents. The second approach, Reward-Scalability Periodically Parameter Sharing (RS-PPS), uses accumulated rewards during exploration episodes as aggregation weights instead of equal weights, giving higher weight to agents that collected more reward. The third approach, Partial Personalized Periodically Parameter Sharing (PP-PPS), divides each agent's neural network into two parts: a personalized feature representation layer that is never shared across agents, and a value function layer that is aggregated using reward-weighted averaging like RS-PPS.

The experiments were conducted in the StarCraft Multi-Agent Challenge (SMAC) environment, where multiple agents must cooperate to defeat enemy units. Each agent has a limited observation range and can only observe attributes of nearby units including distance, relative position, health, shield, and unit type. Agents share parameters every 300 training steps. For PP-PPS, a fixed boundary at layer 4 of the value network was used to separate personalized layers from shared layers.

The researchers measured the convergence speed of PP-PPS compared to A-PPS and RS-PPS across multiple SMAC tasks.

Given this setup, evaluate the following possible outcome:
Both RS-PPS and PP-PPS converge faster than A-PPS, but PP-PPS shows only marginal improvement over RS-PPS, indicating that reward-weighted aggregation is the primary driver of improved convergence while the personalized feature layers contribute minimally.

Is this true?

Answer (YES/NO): NO